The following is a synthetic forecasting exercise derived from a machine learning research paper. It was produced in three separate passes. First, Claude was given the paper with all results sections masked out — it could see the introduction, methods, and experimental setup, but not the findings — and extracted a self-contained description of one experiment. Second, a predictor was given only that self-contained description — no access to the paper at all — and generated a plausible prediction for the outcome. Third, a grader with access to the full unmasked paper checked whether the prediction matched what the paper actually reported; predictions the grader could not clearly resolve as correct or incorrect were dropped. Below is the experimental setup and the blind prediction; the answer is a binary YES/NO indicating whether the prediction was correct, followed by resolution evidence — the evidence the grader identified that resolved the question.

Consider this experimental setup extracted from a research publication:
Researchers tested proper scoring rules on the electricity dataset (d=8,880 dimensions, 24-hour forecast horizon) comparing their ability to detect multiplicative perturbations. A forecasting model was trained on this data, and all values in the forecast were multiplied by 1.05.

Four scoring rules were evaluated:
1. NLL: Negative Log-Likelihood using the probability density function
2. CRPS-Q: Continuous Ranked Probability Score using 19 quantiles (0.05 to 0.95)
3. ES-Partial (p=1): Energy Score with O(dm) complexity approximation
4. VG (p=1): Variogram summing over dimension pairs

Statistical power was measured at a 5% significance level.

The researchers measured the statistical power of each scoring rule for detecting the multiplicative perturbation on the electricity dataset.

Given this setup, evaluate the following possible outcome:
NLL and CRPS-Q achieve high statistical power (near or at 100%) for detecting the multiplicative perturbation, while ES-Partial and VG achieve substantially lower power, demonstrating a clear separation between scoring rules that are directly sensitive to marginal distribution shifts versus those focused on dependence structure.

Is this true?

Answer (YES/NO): NO